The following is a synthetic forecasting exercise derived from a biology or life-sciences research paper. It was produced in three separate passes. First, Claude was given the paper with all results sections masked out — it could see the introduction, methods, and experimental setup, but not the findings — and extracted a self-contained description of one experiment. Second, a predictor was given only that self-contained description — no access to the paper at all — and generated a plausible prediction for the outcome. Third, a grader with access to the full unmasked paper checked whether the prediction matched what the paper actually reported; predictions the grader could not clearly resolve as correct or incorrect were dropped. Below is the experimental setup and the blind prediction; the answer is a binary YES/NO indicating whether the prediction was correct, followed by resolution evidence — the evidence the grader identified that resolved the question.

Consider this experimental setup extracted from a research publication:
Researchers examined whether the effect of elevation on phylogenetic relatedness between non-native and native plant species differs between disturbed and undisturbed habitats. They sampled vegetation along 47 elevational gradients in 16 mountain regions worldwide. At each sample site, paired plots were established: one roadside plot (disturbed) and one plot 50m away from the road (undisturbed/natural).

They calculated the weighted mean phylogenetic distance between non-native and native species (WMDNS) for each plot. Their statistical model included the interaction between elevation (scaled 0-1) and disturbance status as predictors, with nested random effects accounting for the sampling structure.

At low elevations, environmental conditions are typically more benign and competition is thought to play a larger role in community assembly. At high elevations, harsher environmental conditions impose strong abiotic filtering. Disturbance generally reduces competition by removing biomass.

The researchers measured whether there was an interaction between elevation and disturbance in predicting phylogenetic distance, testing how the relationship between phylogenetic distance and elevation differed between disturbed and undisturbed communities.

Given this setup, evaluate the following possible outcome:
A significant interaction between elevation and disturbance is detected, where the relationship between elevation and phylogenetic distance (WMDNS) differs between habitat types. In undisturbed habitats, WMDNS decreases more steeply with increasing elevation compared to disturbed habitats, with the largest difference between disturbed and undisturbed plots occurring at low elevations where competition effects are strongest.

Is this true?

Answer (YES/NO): NO